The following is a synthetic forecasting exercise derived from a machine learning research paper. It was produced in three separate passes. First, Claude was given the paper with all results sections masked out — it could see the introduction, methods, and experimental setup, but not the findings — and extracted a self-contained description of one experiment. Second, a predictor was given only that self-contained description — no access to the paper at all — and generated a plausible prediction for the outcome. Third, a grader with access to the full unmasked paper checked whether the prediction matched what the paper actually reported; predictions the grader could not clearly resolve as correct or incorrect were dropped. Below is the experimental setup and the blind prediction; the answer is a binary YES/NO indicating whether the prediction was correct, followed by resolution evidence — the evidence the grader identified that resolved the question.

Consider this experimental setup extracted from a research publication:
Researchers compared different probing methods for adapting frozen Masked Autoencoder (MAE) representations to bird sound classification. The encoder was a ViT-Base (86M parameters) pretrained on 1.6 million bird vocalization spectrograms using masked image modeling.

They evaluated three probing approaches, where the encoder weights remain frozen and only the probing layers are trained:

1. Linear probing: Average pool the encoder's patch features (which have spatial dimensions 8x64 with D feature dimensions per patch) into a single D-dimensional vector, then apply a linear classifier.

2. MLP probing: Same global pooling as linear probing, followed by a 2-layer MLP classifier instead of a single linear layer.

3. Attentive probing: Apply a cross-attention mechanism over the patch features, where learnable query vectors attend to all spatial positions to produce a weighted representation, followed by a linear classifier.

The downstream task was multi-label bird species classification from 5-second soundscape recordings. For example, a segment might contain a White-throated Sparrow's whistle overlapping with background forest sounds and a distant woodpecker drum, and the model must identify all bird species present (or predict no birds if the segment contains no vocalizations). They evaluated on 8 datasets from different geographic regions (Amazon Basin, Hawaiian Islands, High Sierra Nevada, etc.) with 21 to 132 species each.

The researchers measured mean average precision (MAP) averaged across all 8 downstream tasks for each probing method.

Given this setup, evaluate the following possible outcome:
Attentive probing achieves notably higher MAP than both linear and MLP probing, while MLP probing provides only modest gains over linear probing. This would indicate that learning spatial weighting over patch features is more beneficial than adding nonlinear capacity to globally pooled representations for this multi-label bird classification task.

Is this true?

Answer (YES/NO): YES